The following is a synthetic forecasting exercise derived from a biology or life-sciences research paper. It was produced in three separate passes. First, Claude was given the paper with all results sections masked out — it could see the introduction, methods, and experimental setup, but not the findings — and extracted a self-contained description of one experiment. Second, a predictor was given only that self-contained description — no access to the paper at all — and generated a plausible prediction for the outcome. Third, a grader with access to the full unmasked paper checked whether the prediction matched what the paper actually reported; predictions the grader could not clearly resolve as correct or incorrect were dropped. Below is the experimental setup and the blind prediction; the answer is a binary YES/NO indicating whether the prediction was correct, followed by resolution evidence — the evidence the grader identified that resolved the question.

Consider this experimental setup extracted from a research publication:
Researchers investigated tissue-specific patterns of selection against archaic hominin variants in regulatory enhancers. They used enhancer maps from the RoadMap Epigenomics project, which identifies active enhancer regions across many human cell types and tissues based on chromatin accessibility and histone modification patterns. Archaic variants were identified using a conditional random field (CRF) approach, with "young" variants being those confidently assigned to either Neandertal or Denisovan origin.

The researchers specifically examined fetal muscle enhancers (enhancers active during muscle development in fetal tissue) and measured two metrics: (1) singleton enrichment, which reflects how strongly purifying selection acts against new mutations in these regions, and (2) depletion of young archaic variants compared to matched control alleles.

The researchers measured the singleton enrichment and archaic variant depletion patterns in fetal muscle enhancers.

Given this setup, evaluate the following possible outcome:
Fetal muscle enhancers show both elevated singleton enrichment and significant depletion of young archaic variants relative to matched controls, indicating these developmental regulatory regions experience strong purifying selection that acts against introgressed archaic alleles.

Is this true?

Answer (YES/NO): NO